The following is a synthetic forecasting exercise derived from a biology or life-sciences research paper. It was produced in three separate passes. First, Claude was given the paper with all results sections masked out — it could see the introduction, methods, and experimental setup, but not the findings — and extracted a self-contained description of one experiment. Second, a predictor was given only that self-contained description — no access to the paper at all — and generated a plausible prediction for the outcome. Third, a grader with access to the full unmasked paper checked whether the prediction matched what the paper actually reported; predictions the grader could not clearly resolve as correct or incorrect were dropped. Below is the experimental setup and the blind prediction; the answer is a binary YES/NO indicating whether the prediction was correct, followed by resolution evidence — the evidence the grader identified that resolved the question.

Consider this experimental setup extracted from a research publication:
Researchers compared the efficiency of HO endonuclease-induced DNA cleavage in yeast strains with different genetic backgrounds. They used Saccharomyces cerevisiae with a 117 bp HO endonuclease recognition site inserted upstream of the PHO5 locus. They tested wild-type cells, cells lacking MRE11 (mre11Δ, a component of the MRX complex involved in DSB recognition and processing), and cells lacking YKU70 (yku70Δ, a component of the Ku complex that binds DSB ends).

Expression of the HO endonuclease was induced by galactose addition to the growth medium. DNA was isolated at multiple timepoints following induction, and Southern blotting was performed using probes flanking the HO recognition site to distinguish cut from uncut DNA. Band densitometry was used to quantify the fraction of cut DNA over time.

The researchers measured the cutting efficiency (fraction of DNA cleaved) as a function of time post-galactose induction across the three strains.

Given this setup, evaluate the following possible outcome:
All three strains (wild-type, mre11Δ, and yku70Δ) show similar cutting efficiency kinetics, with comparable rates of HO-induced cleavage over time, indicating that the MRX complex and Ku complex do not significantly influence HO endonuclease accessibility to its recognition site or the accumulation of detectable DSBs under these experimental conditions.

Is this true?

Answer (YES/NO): YES